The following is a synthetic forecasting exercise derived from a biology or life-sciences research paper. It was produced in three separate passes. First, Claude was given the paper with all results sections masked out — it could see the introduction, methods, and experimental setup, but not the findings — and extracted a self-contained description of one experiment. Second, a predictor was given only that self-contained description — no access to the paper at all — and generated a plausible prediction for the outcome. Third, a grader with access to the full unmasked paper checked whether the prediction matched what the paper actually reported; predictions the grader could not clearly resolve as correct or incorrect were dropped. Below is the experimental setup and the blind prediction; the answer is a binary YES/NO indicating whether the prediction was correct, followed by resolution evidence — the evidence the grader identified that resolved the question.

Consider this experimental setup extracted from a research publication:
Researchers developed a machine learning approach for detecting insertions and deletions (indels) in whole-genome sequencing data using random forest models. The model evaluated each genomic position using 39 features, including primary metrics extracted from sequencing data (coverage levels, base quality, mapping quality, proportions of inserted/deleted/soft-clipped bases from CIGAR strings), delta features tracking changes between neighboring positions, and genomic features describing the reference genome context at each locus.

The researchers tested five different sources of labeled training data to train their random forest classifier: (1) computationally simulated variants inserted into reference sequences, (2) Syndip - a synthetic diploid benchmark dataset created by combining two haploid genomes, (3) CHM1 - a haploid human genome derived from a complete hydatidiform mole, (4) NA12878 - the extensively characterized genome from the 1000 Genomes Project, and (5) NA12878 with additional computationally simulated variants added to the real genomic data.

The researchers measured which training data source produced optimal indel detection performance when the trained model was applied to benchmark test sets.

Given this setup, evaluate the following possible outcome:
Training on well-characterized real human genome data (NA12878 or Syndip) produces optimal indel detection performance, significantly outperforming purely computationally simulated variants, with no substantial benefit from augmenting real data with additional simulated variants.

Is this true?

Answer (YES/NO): NO